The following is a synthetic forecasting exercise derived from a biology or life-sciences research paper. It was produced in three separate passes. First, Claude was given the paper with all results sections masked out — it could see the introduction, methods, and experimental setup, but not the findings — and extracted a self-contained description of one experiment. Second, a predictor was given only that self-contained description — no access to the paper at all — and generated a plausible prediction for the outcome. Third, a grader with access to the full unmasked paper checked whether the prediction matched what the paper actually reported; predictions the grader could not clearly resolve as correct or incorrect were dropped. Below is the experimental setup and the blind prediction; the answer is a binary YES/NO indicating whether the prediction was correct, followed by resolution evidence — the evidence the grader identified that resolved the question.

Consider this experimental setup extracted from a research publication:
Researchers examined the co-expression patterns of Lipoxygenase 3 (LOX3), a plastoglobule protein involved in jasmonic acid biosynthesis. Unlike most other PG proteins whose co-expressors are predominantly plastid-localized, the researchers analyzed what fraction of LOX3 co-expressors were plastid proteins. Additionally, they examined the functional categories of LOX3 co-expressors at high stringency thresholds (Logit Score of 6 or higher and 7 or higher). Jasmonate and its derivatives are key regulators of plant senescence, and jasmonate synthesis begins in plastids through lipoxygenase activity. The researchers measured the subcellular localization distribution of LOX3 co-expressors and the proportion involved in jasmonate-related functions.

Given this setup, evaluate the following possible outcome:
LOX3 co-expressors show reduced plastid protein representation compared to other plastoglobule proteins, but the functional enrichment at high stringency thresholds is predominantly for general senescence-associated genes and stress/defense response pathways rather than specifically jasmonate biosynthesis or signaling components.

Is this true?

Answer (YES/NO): NO